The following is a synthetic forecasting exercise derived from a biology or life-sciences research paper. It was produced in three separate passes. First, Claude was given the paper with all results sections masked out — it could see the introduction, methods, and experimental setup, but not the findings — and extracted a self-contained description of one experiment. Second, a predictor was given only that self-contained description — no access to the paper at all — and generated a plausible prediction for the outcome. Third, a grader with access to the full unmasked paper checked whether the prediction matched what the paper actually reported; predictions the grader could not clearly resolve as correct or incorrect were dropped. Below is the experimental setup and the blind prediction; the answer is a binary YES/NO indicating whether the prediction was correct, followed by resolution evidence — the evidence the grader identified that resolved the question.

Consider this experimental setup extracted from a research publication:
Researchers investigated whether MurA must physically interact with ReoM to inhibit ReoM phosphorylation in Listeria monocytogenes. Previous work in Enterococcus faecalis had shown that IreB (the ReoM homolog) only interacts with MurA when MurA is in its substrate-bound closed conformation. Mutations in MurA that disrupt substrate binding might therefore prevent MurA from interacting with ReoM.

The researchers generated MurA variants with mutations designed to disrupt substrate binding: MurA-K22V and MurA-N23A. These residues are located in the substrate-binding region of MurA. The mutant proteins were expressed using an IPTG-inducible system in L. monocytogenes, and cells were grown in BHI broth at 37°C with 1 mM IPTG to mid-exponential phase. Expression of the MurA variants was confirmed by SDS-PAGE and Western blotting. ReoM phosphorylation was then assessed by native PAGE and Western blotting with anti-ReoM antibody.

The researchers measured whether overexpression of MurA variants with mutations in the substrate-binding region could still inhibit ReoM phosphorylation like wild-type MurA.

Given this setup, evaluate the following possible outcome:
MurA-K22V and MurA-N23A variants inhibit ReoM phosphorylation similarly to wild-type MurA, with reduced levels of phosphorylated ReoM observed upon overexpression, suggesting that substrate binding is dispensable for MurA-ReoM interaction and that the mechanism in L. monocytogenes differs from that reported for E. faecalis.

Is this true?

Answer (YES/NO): NO